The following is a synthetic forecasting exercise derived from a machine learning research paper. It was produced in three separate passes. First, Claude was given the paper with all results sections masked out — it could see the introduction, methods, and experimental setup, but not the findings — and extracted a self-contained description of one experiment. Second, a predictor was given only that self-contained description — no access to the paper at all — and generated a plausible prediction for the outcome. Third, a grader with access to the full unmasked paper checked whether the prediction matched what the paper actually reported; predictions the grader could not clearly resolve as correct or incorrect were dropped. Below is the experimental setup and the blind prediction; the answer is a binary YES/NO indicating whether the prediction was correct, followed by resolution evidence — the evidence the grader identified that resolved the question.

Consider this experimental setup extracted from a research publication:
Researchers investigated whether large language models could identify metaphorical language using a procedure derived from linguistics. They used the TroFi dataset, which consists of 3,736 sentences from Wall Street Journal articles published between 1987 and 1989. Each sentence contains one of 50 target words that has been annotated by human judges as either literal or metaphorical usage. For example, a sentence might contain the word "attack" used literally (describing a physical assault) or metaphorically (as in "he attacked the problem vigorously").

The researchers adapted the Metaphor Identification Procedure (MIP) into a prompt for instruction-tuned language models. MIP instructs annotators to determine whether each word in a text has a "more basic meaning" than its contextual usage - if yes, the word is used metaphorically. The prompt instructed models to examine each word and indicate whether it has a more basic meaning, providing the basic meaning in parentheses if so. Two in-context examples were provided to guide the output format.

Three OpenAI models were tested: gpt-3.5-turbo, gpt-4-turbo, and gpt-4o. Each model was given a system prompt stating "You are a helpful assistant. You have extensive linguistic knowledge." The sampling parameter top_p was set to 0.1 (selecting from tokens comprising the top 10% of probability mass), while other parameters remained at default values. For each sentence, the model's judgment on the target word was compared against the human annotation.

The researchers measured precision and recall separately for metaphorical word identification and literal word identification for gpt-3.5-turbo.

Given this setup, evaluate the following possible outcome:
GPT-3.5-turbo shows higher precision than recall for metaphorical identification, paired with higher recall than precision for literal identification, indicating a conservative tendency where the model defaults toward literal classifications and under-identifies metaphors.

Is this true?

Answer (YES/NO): NO